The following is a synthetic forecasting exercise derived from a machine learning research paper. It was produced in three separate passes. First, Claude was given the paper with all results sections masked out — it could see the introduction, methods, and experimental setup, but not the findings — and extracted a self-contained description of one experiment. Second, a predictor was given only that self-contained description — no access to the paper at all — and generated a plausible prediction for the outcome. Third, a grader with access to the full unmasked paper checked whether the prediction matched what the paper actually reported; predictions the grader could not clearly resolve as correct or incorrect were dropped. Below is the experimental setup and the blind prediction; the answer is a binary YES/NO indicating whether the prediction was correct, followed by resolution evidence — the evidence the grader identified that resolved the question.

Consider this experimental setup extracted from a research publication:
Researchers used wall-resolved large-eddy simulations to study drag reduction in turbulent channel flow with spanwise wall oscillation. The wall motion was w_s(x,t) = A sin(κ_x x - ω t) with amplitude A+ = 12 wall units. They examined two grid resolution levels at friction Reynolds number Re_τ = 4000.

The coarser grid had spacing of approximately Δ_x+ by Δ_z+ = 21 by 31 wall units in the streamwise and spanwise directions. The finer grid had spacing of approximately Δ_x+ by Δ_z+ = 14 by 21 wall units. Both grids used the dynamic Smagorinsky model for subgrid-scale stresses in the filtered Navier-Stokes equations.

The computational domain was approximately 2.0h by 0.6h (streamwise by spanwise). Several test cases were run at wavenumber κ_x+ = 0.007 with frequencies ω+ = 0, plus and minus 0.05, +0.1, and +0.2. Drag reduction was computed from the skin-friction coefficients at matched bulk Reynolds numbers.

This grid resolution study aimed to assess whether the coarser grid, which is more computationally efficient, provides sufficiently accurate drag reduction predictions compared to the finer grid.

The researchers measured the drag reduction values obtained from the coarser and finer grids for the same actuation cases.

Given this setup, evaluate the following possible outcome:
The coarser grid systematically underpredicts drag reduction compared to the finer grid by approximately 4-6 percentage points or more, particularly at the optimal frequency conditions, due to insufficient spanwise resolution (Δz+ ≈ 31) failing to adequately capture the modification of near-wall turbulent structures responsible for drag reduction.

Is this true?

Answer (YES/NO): NO